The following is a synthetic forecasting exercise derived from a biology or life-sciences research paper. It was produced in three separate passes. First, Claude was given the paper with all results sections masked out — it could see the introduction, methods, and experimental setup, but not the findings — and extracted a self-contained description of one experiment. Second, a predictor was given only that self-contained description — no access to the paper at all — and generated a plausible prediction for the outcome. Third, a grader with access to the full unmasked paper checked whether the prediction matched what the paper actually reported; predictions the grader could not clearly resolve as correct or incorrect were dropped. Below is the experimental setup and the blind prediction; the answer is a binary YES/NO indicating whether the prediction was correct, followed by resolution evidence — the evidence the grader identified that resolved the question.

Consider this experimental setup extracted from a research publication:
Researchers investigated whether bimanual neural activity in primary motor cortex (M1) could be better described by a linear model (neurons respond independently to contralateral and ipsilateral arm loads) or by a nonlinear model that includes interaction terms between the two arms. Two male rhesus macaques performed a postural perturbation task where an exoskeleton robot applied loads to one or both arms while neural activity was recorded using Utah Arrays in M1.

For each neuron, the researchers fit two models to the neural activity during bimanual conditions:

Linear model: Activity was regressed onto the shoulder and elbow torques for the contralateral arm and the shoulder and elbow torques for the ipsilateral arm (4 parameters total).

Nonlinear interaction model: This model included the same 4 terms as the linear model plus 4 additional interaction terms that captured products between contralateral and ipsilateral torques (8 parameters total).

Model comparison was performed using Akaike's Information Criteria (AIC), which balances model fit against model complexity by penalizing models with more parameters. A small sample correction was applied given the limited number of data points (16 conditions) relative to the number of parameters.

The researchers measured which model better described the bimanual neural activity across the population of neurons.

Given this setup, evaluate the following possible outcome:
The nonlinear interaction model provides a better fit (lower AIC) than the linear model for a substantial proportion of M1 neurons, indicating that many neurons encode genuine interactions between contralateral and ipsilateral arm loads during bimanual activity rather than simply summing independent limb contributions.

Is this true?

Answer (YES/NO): NO